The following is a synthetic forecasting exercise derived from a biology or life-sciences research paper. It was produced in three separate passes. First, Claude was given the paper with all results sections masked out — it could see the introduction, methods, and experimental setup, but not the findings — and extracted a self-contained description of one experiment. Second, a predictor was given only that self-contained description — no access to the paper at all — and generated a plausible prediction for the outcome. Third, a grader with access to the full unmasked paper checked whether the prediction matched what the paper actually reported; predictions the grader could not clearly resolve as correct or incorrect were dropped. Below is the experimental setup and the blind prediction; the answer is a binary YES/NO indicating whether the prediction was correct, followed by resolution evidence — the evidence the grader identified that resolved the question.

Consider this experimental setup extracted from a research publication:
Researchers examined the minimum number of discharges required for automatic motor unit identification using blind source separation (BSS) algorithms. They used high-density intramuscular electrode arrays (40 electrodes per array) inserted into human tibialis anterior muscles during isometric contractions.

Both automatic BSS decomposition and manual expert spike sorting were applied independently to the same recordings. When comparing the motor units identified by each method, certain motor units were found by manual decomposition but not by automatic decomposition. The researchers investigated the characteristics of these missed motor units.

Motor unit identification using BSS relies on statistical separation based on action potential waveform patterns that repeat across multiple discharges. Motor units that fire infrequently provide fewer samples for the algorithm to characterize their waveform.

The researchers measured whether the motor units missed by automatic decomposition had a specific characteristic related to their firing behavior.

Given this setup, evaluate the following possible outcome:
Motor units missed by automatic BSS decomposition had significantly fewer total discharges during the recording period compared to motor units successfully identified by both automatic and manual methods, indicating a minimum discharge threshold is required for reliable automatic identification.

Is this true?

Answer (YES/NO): YES